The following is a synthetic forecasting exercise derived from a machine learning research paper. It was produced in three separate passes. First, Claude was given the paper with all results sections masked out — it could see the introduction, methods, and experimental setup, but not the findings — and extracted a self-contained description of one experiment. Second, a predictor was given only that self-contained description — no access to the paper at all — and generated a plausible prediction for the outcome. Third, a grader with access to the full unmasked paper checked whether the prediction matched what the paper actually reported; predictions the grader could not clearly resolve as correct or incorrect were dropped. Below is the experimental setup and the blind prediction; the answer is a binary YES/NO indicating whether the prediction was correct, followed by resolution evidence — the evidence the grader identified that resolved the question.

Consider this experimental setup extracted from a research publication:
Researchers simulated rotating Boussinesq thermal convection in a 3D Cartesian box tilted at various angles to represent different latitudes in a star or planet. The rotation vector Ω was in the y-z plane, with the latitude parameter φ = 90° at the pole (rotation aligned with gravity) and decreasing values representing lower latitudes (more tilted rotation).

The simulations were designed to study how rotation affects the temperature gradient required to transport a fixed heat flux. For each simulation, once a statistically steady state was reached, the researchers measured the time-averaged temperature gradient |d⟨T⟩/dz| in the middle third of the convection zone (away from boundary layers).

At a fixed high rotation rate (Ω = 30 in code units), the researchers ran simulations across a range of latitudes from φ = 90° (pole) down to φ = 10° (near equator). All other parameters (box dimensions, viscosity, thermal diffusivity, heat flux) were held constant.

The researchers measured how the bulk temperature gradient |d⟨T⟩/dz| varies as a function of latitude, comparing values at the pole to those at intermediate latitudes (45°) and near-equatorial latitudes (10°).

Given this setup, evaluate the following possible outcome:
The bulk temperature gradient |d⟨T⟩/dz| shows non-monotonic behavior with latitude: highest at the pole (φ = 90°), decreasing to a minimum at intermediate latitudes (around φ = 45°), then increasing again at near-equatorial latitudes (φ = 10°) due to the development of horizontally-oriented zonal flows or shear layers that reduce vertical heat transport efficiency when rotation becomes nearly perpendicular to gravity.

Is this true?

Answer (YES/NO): NO